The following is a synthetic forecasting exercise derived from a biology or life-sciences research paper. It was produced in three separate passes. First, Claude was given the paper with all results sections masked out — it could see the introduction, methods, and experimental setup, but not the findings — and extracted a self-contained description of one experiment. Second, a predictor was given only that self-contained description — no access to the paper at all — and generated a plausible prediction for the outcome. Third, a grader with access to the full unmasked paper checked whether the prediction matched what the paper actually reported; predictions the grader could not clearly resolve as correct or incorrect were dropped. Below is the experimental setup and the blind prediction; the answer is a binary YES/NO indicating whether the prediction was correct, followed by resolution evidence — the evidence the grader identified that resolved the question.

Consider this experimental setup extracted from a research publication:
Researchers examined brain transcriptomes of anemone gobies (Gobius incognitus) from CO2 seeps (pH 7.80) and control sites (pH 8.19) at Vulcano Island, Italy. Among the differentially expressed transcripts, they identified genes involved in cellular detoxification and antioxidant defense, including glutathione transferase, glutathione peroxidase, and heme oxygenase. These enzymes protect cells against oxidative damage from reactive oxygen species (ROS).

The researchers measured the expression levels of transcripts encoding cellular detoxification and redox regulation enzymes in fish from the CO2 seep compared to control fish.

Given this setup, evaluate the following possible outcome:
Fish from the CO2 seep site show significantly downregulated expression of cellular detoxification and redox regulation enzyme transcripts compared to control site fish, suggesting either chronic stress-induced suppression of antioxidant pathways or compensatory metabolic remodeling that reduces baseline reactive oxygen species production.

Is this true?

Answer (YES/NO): NO